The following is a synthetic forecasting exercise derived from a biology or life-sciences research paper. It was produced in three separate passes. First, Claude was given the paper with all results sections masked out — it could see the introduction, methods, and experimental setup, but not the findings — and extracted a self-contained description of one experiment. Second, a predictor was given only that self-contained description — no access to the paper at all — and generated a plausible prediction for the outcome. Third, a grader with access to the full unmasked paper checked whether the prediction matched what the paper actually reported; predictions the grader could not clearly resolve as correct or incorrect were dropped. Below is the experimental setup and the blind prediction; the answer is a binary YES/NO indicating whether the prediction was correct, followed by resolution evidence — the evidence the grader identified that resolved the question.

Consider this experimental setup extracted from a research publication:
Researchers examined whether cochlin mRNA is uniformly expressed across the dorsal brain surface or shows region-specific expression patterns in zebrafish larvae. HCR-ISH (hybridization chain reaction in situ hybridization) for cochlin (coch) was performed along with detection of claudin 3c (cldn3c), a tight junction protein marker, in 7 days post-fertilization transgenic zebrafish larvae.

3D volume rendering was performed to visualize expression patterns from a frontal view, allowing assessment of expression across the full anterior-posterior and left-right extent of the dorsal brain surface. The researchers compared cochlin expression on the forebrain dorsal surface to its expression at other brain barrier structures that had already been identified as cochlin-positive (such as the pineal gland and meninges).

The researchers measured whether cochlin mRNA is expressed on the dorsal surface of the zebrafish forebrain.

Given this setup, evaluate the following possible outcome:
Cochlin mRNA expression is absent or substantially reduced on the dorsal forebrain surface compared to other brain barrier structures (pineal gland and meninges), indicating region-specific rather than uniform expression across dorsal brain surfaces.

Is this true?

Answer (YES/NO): YES